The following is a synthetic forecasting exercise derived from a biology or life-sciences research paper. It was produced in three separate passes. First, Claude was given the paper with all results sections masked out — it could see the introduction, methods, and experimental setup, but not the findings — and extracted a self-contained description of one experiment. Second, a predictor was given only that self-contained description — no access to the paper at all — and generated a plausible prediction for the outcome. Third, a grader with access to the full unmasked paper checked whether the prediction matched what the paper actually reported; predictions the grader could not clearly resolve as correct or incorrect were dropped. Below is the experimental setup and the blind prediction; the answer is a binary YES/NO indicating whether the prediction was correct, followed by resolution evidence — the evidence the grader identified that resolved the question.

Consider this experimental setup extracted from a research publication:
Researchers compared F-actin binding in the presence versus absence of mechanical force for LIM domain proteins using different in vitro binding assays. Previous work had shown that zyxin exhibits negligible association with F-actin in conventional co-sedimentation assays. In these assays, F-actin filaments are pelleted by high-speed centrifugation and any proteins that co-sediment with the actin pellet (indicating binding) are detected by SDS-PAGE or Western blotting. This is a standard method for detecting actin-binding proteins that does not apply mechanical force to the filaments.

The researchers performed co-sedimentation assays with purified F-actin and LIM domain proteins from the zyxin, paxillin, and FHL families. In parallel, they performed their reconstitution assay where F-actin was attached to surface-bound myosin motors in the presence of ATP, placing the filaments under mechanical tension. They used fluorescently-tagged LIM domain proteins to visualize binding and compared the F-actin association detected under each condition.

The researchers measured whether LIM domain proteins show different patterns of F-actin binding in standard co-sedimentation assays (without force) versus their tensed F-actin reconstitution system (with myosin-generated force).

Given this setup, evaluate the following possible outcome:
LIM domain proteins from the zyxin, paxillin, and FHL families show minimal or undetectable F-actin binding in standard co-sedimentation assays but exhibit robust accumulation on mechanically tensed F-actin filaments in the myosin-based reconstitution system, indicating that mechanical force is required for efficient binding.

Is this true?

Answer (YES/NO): YES